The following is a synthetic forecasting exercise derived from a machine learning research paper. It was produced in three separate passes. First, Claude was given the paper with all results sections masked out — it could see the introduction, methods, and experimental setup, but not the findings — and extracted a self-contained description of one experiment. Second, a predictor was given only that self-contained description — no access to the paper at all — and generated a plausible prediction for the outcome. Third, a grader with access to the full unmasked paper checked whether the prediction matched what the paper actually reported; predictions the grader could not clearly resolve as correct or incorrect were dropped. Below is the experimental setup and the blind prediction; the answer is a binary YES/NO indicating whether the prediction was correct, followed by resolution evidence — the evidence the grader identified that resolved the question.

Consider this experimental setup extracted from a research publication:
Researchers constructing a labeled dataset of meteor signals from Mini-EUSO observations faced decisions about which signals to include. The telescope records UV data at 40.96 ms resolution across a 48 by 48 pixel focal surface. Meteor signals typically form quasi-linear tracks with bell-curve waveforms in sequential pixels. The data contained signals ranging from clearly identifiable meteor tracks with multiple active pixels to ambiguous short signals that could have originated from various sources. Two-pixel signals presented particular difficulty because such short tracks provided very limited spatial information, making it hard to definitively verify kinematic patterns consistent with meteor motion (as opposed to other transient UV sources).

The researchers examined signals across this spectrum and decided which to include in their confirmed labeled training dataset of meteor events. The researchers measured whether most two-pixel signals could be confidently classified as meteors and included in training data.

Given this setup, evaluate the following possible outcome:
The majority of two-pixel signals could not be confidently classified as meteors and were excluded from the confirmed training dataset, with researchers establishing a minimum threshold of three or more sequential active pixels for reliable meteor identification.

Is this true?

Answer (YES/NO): NO